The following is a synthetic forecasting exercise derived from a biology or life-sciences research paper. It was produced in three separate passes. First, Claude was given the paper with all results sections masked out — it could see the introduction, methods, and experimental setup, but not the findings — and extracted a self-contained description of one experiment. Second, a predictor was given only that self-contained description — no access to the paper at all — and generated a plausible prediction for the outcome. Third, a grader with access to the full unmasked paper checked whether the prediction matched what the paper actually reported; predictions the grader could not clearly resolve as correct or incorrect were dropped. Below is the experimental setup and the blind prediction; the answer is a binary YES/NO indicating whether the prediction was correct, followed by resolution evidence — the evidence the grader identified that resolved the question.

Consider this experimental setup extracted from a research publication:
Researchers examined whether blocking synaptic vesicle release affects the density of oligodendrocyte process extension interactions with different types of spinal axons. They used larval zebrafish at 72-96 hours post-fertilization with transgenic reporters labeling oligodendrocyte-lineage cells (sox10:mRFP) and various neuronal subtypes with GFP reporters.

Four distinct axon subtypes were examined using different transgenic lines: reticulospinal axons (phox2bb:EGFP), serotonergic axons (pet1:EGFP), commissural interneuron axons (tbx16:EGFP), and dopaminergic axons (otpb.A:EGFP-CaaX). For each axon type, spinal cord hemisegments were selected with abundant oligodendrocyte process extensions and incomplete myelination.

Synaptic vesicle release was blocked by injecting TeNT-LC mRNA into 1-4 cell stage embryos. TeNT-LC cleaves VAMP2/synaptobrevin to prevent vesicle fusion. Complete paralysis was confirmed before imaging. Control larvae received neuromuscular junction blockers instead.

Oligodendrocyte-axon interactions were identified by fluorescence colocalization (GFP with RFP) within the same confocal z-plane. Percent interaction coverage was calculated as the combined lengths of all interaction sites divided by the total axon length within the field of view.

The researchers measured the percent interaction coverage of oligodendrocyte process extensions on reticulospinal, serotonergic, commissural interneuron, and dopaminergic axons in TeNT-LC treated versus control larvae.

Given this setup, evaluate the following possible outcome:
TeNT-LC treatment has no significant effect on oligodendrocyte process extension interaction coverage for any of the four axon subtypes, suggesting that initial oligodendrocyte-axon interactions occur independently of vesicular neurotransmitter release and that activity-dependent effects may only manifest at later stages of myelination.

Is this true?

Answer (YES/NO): NO